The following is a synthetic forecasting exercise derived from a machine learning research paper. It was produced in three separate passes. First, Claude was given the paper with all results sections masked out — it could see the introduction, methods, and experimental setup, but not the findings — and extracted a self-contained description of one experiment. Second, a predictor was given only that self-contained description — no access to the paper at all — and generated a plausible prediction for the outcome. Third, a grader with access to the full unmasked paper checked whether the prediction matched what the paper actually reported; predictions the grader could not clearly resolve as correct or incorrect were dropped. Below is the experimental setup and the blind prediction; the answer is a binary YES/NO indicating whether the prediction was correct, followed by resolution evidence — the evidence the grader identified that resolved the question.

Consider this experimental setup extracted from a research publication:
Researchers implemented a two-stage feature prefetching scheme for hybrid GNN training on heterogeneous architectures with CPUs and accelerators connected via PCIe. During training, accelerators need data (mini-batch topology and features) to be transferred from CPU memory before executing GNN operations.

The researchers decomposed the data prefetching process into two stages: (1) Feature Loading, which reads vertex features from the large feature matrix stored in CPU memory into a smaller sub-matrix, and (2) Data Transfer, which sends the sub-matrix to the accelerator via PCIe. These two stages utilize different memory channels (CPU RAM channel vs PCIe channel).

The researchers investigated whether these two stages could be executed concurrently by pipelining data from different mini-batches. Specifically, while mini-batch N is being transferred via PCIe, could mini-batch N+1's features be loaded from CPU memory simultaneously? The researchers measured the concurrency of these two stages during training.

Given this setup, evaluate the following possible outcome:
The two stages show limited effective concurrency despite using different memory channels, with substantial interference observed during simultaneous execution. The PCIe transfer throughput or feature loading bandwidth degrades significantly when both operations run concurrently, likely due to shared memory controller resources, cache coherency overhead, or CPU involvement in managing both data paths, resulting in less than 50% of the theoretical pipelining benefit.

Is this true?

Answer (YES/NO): NO